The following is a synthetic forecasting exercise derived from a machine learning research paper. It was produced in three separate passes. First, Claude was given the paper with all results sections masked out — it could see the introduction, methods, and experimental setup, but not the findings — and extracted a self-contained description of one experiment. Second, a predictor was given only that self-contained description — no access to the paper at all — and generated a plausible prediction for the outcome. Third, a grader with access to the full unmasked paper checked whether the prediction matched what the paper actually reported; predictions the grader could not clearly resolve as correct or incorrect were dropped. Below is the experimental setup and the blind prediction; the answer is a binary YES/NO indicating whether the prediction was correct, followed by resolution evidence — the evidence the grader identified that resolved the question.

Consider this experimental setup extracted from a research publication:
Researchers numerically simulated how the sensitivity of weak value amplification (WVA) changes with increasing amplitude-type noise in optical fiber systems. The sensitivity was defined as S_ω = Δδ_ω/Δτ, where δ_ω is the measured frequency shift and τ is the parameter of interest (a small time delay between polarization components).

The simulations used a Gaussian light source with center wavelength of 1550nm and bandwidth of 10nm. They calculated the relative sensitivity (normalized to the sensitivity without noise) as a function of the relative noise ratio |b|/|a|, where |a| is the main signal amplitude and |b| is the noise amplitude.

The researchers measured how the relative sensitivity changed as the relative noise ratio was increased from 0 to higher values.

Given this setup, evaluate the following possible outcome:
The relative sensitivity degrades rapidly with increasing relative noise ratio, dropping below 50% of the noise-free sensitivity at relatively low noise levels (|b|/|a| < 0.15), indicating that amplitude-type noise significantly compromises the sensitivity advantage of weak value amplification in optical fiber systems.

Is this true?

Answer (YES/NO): YES